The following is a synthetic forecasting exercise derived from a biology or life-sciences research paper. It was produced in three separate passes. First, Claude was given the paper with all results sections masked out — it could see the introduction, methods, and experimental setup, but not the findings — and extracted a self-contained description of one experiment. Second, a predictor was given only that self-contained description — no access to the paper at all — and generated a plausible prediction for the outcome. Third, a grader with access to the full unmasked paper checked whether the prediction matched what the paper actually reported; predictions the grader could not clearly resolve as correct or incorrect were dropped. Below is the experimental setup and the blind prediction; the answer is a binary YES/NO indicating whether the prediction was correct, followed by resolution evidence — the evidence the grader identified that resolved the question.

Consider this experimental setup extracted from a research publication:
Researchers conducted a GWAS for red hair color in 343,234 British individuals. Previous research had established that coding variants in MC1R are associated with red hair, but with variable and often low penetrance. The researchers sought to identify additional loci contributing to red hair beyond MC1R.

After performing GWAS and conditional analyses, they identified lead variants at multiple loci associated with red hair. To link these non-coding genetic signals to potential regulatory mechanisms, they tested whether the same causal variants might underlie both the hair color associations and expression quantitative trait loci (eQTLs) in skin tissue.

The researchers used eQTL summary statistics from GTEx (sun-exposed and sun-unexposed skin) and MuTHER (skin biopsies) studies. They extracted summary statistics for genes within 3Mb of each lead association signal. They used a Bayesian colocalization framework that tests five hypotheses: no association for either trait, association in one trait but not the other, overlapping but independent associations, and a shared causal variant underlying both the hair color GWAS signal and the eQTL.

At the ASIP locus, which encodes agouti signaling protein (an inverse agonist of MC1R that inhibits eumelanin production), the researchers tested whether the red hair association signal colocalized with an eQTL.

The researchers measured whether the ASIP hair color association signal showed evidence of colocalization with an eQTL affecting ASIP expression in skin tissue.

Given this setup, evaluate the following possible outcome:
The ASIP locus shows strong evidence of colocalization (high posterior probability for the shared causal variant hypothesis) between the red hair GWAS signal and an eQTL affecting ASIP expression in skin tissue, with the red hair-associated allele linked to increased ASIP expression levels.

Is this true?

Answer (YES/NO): YES